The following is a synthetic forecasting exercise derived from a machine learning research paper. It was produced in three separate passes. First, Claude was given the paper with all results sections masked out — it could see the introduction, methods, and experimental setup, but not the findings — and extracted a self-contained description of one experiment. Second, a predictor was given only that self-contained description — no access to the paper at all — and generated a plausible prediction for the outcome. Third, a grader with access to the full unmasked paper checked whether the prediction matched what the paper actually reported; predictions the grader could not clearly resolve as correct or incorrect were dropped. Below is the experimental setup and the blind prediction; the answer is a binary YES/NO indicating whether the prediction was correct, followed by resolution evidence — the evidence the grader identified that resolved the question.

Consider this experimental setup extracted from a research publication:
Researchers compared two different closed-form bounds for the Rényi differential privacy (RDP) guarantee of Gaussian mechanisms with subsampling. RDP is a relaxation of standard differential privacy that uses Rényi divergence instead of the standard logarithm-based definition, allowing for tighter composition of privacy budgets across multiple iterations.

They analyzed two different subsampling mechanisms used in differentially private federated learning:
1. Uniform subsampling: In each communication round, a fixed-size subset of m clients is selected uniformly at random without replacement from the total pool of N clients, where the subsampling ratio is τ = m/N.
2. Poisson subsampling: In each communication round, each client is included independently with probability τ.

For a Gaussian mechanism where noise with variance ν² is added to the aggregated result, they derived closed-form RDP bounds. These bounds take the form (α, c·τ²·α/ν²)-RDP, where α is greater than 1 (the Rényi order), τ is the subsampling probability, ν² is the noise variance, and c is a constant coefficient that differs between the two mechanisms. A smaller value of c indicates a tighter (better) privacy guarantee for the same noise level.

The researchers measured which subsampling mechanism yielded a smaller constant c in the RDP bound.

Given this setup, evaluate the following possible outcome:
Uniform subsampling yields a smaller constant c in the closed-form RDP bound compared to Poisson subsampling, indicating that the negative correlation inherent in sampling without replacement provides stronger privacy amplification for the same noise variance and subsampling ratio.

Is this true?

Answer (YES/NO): NO